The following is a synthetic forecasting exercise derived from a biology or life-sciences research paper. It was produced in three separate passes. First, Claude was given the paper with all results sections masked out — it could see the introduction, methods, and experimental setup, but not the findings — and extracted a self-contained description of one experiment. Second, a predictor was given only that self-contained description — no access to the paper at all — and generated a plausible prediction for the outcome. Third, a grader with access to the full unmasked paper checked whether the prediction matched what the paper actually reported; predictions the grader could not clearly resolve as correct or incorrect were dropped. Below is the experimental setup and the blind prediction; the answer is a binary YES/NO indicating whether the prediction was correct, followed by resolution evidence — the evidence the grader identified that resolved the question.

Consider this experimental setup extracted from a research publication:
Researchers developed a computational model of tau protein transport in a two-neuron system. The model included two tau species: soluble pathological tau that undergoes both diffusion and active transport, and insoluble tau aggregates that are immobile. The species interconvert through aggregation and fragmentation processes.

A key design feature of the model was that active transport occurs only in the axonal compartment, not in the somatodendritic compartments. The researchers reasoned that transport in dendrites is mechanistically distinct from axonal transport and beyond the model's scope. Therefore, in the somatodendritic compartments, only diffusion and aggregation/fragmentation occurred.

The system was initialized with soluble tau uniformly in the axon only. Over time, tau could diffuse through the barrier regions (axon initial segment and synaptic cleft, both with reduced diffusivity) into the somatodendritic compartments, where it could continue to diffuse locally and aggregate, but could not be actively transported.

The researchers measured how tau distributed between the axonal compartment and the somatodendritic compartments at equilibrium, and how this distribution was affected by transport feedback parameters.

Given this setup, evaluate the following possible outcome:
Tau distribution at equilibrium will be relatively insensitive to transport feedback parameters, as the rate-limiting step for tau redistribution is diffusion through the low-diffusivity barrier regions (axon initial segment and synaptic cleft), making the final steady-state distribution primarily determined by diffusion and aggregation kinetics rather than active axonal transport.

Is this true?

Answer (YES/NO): NO